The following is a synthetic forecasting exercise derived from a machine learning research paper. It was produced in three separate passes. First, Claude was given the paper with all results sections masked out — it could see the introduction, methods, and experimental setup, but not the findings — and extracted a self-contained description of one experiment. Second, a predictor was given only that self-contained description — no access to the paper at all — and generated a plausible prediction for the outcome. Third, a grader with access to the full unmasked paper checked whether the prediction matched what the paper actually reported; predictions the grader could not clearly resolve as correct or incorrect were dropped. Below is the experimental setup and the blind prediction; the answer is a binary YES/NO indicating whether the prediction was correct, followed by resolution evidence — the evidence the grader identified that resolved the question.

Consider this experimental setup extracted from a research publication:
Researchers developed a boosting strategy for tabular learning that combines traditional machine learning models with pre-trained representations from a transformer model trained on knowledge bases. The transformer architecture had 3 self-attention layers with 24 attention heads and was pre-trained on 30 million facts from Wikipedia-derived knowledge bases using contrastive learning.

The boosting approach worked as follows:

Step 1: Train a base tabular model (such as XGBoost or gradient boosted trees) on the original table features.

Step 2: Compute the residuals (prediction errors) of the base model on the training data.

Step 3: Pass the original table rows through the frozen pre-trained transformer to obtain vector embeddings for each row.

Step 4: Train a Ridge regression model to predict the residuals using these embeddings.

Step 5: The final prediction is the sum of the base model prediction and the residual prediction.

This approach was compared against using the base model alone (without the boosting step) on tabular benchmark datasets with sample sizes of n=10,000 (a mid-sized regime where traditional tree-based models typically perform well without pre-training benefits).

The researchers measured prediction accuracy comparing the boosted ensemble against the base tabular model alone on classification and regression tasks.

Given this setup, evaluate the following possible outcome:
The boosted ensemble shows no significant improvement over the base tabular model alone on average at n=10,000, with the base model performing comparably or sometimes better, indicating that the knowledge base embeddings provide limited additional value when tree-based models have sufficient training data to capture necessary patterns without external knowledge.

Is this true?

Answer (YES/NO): NO